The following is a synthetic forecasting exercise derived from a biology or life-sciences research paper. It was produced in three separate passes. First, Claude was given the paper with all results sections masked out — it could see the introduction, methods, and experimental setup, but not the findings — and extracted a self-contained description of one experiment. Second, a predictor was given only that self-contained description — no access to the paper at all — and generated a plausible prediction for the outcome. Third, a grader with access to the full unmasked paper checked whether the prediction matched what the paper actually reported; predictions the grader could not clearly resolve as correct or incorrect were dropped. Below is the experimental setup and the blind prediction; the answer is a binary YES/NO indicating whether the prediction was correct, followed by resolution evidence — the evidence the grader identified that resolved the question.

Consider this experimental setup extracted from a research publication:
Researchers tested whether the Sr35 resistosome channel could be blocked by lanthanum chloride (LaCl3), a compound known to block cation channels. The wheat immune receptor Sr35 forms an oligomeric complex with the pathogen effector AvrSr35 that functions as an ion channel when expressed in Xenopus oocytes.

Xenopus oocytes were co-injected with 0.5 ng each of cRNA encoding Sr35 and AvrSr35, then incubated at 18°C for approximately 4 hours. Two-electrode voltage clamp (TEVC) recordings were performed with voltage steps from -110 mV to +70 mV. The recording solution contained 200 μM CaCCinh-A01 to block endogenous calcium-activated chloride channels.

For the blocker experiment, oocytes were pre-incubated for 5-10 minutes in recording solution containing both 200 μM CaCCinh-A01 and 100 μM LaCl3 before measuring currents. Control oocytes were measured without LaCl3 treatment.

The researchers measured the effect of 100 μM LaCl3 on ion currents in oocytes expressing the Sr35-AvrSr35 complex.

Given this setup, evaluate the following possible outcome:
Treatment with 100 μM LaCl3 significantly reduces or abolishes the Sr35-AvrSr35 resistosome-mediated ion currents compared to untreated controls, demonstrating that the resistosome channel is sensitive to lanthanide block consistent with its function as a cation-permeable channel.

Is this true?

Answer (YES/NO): YES